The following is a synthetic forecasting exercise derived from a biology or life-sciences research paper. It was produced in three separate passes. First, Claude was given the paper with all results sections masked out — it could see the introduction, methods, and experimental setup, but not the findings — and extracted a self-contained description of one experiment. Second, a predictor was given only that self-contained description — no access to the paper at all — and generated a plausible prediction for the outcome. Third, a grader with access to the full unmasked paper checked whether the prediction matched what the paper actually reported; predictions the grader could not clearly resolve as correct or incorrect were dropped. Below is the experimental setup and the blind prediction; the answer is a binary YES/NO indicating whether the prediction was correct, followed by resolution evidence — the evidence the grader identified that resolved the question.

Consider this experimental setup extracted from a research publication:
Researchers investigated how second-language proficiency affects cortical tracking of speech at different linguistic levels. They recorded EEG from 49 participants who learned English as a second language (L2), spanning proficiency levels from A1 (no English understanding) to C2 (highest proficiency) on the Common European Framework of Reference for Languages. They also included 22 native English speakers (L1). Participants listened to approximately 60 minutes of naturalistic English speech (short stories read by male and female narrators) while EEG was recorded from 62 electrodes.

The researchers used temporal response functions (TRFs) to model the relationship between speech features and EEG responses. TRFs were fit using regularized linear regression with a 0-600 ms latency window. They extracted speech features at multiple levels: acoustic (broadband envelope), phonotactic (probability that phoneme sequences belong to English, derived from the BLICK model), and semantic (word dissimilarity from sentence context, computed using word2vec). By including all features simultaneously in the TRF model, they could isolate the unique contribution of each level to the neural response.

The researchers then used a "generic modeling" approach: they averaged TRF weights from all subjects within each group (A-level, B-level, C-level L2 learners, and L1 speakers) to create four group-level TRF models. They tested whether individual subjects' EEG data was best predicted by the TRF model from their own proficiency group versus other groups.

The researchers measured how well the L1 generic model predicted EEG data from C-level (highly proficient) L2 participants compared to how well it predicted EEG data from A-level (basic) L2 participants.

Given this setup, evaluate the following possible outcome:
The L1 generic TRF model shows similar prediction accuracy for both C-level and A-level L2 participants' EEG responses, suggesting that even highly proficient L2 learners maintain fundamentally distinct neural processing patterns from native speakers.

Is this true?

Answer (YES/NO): NO